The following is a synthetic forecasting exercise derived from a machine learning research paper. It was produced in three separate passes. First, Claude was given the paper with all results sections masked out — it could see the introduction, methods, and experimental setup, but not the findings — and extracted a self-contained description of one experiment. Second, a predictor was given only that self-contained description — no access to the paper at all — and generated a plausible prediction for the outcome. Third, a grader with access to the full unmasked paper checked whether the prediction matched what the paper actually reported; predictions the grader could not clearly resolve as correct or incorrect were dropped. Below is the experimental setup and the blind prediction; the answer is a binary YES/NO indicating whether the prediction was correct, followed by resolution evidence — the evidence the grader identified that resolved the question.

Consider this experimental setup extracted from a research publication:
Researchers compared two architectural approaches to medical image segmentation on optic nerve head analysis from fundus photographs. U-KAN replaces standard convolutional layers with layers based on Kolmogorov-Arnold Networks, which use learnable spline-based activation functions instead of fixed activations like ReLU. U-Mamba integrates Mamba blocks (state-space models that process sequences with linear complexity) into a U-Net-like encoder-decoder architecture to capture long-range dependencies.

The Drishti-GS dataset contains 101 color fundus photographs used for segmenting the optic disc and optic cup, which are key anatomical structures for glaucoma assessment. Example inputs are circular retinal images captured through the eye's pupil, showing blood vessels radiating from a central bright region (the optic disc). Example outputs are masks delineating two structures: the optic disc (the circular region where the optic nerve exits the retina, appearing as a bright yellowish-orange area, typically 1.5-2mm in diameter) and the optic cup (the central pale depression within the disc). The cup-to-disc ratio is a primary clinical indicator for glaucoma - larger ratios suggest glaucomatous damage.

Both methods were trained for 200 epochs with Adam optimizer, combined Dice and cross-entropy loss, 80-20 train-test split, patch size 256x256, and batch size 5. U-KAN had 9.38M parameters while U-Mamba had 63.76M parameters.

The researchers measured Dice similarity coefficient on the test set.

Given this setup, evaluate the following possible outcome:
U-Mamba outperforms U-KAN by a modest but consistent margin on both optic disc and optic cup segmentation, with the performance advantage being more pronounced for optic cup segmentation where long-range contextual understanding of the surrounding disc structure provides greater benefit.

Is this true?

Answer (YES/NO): NO